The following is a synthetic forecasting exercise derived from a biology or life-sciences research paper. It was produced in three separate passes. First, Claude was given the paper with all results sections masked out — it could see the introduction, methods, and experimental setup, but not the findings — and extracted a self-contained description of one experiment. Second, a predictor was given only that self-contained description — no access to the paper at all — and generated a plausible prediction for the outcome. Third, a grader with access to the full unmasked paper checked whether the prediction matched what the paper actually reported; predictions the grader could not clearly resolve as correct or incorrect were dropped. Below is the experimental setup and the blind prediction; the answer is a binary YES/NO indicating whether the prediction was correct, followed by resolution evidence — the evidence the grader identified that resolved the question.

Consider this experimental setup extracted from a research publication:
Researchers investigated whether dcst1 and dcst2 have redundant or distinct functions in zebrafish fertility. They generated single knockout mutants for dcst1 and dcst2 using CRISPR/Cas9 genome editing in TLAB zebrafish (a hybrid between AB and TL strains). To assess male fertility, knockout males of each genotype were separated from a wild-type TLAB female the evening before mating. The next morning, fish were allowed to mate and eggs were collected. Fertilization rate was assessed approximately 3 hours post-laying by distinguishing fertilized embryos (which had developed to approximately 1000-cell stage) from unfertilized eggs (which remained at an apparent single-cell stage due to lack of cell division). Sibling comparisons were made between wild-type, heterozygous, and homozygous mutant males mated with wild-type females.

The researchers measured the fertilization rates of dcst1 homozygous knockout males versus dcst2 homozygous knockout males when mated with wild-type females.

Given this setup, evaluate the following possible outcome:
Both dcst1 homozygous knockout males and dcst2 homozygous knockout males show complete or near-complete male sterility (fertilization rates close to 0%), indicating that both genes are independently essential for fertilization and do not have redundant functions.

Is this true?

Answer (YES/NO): NO